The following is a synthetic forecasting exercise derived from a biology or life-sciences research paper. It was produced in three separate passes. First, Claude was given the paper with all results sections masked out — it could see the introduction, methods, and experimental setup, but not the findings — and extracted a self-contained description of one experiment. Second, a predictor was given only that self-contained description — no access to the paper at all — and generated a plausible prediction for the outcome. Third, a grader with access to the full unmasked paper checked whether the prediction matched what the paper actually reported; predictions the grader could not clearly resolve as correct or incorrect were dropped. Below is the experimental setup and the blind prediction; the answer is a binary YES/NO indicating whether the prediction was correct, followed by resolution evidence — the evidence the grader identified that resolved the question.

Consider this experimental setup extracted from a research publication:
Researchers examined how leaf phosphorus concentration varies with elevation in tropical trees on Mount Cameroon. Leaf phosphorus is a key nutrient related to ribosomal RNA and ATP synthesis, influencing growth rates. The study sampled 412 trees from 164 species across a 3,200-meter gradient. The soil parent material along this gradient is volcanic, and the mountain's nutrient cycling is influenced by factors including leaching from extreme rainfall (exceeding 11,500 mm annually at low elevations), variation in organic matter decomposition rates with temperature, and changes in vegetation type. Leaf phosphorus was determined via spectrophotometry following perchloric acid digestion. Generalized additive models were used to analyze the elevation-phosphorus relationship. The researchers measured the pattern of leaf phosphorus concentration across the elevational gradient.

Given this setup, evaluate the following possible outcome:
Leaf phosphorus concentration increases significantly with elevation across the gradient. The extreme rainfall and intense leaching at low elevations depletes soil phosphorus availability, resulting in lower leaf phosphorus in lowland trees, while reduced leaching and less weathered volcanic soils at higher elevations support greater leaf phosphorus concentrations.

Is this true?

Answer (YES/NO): NO